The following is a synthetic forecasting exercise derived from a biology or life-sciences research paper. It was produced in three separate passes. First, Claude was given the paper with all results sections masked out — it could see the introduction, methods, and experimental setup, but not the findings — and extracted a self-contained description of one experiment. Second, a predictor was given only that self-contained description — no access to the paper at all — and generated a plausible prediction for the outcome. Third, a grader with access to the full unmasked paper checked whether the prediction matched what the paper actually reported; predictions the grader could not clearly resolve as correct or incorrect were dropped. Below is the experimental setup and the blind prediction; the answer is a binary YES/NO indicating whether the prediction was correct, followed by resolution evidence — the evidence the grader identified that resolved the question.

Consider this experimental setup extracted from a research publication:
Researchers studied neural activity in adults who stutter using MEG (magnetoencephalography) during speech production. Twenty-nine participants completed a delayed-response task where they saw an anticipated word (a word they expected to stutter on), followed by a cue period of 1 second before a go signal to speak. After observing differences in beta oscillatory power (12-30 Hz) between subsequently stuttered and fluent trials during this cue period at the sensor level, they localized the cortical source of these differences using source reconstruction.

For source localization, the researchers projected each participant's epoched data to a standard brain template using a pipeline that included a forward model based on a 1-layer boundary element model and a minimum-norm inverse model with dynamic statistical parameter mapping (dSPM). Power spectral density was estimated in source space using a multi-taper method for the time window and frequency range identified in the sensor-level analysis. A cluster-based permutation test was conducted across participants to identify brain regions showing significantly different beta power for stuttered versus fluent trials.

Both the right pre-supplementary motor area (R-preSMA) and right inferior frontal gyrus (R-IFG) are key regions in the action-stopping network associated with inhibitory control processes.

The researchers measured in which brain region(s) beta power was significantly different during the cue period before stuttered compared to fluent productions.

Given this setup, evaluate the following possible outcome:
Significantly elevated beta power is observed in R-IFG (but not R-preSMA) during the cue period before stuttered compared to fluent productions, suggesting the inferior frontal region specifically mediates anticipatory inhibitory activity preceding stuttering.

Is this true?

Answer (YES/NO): NO